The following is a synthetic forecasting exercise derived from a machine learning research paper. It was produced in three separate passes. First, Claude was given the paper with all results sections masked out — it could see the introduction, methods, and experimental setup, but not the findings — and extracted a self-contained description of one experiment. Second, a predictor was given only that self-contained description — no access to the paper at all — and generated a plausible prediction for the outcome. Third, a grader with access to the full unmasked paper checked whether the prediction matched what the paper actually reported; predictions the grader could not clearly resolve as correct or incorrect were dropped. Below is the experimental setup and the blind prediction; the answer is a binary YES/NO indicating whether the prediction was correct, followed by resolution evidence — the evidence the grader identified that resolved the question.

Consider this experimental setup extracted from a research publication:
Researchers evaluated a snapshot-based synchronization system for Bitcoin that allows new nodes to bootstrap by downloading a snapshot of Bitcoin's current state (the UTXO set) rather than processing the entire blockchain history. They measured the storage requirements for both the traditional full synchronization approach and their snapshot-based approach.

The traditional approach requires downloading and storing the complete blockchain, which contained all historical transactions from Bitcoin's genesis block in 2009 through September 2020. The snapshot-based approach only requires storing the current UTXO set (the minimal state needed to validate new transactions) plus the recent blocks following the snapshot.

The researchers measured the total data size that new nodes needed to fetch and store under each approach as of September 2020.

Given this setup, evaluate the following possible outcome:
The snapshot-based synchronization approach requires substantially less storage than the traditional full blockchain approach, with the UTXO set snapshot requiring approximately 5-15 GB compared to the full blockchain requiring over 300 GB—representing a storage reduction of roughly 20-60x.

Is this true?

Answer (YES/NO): YES